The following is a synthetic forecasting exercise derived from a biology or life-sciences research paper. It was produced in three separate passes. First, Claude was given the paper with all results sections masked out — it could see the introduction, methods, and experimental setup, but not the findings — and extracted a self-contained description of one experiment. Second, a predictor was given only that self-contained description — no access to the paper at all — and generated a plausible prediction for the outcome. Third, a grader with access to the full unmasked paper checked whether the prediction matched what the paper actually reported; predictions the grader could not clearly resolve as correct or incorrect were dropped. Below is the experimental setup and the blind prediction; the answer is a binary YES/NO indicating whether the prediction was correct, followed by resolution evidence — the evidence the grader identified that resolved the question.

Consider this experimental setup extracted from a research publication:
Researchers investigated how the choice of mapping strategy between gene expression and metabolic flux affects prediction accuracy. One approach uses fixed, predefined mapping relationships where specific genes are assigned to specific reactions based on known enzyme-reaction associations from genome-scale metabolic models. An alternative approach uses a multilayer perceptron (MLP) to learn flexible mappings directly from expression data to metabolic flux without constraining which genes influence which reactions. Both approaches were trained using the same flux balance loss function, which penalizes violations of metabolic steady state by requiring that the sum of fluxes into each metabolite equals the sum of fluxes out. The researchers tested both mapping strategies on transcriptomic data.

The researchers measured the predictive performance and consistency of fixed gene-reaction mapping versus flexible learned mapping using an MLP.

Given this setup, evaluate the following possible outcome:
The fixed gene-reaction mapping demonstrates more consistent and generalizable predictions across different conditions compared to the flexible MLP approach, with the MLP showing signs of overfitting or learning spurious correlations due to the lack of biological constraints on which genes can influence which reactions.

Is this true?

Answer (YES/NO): NO